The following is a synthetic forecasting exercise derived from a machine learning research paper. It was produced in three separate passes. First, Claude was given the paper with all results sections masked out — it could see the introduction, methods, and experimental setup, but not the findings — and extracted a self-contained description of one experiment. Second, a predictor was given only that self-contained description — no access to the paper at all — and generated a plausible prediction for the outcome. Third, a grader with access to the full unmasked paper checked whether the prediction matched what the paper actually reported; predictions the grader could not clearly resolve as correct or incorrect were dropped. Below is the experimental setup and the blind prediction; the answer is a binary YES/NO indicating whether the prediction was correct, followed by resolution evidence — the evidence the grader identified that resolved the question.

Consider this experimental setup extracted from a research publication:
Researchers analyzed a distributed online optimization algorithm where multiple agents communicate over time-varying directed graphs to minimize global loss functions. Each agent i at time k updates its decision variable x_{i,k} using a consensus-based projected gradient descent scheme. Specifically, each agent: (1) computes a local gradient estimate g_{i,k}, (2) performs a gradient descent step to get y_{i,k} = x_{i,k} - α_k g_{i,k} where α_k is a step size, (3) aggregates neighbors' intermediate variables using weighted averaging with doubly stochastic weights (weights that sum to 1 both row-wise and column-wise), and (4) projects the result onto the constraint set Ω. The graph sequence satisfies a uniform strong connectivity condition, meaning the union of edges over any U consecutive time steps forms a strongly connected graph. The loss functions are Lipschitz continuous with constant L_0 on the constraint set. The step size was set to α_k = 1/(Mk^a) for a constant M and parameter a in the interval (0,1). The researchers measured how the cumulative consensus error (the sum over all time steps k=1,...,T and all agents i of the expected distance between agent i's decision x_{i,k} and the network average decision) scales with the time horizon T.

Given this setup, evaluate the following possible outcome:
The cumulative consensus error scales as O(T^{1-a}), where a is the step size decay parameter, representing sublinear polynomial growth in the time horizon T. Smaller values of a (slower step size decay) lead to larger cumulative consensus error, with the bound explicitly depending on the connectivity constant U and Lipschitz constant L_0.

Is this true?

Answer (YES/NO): YES